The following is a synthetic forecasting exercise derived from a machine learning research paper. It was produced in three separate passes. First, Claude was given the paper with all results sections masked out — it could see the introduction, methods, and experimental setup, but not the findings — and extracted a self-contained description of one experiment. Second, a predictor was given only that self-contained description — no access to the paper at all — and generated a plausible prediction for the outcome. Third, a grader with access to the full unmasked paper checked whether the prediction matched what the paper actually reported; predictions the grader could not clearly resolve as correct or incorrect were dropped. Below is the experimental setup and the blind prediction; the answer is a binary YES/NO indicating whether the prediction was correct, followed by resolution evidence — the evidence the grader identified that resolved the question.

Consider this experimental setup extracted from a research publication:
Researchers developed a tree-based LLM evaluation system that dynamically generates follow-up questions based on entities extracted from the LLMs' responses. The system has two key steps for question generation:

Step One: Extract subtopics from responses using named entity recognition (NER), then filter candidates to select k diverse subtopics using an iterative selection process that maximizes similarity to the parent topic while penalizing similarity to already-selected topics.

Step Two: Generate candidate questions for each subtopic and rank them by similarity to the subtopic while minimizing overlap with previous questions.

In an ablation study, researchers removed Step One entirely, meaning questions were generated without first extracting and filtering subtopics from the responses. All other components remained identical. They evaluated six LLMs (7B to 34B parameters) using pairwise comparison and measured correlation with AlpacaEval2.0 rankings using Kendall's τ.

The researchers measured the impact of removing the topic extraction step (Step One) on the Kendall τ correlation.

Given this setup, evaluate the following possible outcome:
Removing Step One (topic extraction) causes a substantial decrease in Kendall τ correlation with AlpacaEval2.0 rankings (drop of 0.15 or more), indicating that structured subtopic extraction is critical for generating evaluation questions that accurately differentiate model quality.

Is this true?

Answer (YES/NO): YES